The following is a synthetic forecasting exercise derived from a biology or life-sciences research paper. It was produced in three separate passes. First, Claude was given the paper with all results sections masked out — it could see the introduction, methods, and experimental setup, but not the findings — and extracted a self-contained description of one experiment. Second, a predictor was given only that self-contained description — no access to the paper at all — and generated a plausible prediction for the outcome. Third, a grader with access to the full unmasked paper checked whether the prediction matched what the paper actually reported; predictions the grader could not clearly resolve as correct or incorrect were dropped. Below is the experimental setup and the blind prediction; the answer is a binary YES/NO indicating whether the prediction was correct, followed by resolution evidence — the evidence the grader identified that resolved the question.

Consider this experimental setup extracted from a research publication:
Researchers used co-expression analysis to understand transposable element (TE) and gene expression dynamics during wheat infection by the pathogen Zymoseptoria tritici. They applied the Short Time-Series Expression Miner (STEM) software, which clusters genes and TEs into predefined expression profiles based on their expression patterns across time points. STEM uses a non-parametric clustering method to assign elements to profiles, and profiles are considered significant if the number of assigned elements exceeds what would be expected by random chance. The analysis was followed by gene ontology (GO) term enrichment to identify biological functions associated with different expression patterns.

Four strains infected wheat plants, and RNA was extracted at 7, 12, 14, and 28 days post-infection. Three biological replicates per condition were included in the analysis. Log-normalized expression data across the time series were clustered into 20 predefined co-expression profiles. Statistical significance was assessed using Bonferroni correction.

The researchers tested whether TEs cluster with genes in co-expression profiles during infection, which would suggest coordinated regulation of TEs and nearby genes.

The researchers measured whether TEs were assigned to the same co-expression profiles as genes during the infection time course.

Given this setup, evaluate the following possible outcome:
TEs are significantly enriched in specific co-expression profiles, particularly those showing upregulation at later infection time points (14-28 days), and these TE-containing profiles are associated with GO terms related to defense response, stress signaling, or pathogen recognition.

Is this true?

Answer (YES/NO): NO